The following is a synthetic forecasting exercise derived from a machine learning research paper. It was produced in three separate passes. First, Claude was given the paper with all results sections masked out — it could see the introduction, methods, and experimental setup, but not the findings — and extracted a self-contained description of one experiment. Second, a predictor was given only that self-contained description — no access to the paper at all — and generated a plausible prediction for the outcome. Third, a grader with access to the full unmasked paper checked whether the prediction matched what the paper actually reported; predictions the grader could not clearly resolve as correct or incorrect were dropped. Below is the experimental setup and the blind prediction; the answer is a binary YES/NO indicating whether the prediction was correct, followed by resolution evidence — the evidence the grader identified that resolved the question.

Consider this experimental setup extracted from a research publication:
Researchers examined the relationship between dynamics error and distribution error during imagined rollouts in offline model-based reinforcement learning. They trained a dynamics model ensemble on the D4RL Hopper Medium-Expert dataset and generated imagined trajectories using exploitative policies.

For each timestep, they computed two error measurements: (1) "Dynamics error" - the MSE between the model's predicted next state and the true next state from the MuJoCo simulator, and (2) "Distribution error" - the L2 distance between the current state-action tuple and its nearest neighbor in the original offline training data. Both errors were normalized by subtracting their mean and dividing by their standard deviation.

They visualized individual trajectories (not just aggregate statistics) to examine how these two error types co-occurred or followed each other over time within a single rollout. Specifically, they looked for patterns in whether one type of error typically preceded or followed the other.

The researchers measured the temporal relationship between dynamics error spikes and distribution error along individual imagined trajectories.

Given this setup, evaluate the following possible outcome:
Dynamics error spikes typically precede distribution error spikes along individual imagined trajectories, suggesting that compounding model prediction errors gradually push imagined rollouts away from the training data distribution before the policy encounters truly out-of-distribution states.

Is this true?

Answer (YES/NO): YES